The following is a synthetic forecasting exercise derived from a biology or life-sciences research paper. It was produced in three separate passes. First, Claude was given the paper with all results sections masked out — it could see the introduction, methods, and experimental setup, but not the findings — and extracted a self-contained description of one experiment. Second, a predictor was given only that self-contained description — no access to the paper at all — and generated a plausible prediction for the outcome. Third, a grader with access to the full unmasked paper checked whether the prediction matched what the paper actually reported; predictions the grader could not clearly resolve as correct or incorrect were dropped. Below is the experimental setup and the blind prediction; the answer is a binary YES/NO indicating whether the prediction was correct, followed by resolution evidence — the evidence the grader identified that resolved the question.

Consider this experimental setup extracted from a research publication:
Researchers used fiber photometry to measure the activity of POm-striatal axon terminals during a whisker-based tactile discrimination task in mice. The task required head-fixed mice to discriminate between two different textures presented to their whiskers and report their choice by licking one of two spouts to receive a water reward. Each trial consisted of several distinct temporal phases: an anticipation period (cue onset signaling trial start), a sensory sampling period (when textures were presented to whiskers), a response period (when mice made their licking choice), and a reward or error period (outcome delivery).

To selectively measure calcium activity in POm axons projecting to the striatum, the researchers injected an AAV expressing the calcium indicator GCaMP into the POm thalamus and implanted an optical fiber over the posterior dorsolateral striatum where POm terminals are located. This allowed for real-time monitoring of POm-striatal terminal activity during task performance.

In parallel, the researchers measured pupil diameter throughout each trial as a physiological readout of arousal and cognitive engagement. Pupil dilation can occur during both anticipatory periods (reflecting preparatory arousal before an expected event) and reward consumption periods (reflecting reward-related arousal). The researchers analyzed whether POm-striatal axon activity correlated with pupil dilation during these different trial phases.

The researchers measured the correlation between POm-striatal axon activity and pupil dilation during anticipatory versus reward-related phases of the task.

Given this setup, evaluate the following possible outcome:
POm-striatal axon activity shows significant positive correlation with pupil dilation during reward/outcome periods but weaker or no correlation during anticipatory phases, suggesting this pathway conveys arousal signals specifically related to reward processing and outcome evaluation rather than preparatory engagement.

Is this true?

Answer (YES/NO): NO